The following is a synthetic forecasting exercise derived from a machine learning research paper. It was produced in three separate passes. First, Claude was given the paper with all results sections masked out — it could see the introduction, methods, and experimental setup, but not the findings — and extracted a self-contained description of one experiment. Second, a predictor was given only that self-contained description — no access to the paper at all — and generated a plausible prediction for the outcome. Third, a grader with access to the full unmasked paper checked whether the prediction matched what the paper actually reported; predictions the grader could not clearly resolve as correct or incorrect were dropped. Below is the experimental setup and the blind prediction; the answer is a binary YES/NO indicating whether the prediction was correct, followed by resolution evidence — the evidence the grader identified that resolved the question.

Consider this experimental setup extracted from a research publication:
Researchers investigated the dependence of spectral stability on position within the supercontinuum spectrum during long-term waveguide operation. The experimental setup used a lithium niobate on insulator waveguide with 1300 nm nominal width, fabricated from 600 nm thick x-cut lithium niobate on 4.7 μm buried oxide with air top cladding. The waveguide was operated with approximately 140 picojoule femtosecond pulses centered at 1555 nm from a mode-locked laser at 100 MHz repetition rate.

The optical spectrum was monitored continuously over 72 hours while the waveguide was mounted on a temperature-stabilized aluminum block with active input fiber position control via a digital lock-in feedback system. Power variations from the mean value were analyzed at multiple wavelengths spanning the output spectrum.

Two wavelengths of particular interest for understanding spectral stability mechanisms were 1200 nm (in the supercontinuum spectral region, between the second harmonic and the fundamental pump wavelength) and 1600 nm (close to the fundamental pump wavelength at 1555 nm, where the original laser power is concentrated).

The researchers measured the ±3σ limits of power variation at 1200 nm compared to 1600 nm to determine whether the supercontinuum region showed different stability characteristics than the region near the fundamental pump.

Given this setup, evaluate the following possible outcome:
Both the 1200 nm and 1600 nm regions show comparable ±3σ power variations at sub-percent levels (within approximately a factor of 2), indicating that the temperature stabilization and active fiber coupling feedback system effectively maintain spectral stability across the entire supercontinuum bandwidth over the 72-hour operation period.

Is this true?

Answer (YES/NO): NO